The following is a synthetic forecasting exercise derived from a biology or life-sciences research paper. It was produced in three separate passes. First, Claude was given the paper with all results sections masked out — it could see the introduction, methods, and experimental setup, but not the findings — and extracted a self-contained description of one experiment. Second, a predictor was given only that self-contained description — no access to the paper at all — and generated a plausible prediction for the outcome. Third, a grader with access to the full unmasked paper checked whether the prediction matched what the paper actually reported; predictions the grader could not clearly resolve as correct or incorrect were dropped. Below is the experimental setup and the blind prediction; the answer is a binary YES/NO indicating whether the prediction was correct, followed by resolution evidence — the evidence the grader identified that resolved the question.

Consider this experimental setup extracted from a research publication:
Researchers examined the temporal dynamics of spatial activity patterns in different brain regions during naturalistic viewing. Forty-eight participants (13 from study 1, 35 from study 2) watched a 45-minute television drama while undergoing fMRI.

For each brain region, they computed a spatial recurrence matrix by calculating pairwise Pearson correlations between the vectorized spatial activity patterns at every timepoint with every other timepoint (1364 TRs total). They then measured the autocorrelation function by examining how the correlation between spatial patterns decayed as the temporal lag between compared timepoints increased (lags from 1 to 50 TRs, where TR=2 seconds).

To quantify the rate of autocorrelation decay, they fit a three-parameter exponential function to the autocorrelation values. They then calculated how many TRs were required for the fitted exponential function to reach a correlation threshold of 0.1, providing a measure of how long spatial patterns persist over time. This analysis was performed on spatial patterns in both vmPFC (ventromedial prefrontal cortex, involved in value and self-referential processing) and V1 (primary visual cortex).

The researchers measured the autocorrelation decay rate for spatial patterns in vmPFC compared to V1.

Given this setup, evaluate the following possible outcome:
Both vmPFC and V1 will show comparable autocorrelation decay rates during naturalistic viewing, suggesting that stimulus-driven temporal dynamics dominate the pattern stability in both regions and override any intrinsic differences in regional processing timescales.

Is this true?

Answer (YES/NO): NO